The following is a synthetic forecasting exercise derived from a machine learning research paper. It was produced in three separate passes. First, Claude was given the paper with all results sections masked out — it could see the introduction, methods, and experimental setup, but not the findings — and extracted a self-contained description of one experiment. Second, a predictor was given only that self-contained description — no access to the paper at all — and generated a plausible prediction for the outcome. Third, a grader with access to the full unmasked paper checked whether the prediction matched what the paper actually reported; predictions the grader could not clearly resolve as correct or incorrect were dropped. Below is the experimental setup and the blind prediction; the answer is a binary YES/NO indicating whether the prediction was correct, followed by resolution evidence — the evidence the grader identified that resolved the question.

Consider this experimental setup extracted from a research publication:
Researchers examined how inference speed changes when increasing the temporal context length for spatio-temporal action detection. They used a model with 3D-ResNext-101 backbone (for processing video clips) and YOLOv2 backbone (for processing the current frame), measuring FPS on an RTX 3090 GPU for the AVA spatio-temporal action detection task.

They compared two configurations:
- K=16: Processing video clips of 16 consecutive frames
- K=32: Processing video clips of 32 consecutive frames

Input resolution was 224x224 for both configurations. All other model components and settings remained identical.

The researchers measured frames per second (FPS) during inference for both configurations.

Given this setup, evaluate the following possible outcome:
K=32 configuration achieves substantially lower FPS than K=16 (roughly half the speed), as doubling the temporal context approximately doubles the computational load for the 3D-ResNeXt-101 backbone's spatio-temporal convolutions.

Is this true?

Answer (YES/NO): NO